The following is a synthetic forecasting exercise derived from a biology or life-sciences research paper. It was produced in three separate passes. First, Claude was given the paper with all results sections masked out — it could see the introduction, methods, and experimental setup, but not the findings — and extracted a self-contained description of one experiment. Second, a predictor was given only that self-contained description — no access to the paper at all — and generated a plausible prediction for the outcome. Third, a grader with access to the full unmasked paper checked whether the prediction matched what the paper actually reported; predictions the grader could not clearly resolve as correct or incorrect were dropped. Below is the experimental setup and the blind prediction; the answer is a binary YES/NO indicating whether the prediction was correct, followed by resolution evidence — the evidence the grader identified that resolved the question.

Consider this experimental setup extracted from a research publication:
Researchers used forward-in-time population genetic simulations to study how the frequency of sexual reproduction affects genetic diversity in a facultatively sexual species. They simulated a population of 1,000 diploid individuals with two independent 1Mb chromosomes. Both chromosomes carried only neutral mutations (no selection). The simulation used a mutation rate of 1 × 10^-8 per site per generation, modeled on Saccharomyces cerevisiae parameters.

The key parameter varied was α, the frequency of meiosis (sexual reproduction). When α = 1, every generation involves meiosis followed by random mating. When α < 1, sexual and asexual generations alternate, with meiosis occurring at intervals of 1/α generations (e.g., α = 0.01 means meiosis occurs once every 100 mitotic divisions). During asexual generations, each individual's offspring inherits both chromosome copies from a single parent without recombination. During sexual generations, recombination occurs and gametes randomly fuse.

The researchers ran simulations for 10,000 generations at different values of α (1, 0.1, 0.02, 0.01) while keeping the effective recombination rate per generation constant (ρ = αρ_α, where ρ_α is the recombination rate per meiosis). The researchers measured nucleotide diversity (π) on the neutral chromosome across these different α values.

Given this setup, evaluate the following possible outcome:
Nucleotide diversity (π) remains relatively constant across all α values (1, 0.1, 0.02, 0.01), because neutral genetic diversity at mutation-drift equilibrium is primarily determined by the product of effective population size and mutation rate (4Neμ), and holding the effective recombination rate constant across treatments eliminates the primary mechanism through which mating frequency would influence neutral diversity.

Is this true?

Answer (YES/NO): YES